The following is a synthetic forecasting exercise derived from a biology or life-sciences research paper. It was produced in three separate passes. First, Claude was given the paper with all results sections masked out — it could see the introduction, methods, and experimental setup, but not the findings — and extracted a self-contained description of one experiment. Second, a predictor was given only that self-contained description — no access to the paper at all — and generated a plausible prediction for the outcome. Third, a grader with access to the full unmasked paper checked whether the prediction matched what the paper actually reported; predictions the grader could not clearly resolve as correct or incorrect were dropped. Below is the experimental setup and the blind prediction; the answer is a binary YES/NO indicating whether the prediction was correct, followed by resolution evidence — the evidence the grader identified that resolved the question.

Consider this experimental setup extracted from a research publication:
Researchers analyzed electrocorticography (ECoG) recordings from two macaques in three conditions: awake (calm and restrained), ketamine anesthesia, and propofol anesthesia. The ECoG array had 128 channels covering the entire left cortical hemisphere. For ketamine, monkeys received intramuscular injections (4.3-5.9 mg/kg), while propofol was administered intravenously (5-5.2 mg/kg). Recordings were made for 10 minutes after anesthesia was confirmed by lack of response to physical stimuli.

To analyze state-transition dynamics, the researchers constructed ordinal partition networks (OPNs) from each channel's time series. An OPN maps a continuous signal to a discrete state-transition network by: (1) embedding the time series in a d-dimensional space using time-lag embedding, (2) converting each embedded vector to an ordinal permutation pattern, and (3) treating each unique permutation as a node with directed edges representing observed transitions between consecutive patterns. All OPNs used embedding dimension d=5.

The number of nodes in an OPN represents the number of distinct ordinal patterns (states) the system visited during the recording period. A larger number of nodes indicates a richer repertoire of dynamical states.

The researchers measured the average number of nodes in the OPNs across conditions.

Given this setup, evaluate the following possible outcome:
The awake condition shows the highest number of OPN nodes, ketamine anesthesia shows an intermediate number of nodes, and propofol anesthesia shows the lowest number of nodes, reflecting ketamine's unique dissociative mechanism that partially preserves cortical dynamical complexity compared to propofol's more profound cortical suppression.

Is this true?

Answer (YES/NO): YES